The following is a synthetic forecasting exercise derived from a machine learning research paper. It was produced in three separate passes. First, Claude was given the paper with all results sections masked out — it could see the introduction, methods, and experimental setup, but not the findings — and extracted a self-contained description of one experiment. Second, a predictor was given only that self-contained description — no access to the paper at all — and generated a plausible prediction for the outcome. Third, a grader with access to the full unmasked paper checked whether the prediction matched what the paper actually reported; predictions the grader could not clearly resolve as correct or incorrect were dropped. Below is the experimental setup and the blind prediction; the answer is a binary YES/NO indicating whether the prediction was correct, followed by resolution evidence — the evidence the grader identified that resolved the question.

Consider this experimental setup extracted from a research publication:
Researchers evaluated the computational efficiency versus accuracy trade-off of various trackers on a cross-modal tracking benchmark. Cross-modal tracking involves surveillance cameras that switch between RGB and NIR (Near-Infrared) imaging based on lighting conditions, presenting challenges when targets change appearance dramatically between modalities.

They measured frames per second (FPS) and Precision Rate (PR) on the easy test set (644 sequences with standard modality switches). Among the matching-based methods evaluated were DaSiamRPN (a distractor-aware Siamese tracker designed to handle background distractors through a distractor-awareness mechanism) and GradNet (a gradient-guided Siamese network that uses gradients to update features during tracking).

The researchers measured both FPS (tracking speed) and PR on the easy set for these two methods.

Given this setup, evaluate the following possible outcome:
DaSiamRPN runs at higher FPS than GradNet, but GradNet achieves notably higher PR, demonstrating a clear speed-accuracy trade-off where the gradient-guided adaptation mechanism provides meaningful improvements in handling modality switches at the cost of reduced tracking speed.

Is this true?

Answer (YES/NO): NO